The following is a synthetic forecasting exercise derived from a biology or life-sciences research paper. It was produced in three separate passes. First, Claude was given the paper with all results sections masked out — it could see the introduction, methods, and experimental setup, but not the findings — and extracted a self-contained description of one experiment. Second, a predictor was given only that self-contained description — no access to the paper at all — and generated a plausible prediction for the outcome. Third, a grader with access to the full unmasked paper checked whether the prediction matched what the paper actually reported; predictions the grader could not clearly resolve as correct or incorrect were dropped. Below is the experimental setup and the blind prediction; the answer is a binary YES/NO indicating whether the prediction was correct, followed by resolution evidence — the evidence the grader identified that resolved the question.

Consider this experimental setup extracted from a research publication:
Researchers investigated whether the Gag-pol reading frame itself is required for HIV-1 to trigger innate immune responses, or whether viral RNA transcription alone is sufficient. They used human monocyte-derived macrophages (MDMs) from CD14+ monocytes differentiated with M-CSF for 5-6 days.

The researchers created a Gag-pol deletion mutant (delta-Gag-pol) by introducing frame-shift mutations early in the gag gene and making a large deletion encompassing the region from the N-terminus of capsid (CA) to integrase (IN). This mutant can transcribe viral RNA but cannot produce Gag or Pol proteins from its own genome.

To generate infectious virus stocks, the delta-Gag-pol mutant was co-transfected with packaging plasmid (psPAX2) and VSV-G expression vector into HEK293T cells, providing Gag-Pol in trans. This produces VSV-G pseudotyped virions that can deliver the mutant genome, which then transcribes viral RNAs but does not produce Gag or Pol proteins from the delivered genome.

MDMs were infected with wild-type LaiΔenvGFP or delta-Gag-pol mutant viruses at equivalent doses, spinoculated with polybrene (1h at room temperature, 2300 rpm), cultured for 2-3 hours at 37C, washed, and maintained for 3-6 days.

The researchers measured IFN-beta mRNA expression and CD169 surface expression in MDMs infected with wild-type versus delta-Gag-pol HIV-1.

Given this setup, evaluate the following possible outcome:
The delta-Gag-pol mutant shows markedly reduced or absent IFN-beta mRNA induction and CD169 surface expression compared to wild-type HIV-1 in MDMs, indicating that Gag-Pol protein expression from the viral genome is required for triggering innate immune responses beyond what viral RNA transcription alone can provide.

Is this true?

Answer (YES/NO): NO